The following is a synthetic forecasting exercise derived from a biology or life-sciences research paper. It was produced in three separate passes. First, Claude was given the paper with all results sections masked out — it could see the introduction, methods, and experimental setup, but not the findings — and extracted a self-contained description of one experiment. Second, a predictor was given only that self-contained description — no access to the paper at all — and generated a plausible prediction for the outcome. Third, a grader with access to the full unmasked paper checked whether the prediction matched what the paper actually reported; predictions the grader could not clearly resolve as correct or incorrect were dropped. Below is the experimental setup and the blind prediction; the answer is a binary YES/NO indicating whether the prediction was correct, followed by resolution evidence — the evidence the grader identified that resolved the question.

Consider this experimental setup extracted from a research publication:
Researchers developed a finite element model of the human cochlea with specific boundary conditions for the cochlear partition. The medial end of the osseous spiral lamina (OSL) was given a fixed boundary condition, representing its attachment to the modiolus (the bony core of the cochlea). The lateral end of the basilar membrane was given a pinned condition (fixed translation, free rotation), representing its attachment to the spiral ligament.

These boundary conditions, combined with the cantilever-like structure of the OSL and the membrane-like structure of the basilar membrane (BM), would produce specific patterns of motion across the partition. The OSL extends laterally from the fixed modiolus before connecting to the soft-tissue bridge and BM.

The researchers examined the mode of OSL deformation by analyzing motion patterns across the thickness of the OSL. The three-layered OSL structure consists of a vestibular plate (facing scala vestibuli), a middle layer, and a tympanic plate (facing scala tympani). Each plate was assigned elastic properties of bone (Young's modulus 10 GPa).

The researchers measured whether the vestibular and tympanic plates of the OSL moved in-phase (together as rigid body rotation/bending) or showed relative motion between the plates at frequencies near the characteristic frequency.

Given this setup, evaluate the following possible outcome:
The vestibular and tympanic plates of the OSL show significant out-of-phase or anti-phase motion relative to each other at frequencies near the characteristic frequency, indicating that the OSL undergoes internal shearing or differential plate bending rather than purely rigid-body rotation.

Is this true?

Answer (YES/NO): NO